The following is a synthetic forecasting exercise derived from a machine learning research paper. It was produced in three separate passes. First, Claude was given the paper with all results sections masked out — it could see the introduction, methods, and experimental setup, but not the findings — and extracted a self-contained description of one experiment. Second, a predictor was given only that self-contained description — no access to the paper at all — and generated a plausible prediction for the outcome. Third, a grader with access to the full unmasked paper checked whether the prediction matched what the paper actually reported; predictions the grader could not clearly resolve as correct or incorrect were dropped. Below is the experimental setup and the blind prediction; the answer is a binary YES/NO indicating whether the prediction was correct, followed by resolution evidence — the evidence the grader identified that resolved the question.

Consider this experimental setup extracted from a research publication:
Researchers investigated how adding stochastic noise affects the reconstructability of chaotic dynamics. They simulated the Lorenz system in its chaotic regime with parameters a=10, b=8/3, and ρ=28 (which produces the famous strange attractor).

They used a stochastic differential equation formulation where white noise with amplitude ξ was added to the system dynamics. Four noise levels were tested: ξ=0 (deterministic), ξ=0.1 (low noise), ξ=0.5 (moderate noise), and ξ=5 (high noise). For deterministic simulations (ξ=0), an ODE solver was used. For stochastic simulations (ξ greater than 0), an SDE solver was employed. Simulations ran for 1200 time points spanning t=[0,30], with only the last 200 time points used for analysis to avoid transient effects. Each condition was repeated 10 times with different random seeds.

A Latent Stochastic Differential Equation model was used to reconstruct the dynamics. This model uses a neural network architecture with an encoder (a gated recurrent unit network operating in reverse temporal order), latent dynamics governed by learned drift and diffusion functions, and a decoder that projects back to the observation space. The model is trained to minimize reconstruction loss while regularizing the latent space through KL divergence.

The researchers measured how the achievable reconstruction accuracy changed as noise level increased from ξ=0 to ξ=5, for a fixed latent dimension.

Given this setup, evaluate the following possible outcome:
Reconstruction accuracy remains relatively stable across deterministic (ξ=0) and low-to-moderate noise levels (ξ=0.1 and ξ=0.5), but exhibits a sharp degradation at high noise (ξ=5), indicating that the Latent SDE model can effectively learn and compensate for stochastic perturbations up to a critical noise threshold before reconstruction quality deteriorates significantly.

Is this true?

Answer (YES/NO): NO